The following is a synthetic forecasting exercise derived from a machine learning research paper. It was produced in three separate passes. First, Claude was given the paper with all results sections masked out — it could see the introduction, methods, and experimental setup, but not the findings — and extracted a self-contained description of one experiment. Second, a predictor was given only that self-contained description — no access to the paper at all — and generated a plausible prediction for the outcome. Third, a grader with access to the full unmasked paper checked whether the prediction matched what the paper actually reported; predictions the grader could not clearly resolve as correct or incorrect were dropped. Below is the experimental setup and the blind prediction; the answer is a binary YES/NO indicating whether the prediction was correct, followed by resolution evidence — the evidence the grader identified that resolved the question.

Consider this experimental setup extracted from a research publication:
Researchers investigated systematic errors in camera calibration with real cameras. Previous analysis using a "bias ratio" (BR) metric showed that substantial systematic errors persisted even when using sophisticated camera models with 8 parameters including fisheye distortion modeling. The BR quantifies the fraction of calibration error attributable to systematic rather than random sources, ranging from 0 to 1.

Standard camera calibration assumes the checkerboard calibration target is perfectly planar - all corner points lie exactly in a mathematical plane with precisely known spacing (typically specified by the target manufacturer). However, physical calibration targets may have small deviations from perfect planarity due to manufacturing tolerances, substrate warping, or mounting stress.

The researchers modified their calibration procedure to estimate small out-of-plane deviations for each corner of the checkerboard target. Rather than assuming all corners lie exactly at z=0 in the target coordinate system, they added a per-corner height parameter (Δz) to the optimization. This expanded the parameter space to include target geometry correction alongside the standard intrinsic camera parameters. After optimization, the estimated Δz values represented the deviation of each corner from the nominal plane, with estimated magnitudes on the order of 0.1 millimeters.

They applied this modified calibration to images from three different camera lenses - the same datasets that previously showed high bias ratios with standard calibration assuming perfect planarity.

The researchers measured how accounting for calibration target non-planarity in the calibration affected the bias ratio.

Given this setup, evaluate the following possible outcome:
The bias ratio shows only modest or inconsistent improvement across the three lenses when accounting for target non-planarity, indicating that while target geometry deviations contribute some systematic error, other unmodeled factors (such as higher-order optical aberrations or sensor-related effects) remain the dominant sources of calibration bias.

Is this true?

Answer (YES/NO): NO